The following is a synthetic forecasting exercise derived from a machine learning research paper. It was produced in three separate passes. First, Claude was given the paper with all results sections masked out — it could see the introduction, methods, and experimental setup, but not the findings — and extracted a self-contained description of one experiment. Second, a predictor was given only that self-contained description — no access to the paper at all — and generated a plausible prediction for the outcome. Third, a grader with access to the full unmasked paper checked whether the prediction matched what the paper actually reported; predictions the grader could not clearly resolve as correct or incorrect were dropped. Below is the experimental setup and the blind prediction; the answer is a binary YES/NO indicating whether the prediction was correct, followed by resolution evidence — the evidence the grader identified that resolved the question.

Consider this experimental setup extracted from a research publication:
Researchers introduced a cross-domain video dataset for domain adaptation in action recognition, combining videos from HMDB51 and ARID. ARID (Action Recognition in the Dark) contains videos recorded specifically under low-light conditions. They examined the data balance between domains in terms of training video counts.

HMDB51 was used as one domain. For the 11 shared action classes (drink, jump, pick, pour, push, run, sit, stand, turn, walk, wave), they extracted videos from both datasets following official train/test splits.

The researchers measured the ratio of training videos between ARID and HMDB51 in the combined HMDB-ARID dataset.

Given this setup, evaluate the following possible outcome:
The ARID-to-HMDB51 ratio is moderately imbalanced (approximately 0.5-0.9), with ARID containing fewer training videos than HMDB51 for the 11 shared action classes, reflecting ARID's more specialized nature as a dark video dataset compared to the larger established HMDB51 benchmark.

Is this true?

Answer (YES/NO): NO